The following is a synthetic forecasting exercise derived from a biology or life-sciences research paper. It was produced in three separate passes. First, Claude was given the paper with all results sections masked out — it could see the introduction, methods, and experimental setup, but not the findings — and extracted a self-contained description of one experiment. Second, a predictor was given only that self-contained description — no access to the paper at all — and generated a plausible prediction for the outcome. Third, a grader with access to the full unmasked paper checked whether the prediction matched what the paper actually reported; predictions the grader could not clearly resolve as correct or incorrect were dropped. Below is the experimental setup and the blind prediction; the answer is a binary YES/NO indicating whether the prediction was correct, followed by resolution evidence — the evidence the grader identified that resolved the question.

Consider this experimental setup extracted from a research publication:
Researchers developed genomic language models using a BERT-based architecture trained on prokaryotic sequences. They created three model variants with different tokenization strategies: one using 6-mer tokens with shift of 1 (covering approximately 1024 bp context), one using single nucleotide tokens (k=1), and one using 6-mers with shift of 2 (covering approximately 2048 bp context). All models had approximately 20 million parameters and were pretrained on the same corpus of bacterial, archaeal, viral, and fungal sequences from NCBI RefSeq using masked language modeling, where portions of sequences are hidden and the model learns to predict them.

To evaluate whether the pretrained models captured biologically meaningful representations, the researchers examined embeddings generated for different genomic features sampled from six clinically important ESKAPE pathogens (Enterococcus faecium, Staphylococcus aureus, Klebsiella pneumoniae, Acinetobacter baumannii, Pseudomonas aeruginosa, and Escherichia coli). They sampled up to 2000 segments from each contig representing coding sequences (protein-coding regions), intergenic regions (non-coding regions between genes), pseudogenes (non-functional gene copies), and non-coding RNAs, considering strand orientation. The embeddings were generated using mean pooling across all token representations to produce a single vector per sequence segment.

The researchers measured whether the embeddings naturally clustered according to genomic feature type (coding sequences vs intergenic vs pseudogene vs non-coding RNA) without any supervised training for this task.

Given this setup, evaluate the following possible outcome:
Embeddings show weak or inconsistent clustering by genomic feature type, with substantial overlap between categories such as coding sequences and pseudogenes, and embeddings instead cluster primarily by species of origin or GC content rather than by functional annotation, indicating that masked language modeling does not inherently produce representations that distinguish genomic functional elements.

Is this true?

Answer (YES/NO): NO